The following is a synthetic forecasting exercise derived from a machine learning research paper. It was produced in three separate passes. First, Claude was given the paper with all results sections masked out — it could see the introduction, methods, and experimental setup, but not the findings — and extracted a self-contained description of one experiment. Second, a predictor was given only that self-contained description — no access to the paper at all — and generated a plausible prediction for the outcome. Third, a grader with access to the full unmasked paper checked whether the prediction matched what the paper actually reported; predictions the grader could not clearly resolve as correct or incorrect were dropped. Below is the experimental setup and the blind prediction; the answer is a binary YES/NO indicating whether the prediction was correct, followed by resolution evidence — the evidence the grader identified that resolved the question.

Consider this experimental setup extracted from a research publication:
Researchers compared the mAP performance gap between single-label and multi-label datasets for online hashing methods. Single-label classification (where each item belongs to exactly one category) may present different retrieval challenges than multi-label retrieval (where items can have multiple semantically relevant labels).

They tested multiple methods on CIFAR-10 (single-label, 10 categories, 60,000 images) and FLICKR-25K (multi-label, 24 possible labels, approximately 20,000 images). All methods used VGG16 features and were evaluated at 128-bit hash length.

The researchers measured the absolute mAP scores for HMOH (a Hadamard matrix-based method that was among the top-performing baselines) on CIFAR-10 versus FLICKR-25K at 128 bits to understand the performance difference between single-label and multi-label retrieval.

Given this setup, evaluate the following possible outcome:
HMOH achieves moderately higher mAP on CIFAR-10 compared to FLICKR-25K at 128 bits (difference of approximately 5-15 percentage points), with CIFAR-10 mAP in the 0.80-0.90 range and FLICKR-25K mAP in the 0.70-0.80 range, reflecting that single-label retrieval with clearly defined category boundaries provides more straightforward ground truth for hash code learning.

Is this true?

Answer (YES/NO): NO